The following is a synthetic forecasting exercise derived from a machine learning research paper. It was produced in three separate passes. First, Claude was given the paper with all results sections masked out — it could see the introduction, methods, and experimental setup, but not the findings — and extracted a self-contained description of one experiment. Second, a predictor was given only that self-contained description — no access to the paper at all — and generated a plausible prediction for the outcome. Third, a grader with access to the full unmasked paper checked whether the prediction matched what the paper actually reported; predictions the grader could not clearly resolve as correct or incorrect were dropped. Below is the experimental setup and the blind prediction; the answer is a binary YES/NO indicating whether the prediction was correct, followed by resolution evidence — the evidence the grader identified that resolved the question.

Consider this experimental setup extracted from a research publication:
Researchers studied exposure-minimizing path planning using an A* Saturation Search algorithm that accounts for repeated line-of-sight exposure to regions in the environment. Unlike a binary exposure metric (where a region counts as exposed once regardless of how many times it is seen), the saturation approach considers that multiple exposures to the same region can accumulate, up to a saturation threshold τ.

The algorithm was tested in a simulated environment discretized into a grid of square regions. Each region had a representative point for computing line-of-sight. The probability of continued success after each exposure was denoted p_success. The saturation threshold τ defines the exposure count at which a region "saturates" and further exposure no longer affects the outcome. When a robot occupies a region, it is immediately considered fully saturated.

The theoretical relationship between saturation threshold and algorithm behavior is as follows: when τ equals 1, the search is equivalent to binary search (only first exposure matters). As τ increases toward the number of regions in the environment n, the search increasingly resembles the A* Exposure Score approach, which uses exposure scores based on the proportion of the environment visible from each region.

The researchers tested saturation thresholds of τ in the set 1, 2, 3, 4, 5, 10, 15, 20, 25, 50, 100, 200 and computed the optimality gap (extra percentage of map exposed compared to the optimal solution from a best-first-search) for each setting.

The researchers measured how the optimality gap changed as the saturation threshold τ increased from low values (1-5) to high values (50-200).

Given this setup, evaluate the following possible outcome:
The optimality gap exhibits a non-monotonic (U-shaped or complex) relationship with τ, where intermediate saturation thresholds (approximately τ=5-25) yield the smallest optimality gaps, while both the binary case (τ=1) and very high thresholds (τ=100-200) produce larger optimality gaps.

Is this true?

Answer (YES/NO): NO